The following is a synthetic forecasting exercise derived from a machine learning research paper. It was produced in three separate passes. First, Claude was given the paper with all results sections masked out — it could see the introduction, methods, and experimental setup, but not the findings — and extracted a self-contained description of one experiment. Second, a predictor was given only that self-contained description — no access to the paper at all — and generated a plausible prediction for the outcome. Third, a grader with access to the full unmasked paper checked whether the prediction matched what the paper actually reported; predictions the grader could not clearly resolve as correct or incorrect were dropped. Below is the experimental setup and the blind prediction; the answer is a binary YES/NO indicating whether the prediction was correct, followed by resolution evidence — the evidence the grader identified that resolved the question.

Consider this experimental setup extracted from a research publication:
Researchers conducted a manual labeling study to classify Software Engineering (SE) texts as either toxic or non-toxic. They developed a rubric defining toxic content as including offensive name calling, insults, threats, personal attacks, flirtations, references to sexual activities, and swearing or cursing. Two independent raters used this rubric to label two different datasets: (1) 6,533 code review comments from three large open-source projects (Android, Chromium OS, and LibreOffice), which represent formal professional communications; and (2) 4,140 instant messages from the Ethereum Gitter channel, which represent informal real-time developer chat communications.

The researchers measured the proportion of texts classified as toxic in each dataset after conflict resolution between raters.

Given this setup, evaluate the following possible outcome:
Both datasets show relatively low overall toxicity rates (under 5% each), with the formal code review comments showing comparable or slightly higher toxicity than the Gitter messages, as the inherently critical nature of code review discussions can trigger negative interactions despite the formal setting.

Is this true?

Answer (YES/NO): NO